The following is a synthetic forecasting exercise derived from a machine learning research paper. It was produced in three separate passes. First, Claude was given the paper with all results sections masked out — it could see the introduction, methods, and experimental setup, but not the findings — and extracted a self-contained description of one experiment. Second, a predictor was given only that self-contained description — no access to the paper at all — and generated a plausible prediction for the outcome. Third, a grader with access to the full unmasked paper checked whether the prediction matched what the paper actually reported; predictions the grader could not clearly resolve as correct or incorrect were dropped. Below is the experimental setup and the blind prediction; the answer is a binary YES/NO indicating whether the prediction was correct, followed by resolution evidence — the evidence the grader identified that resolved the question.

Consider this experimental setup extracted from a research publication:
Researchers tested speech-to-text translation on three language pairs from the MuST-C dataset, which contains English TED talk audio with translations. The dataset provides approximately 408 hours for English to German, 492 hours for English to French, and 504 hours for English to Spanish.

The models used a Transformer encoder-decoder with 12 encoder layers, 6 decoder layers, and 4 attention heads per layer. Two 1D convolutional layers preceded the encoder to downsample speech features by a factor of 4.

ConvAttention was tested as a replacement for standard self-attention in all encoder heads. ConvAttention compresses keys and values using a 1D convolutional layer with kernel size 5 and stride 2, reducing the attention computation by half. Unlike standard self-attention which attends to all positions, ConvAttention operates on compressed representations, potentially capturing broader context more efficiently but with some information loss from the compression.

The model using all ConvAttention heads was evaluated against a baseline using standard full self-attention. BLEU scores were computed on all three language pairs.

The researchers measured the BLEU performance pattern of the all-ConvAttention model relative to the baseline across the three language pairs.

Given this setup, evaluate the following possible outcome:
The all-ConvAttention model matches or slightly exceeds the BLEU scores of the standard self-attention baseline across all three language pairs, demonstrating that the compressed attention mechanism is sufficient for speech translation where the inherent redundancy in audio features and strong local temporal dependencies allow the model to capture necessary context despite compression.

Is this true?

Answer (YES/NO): NO